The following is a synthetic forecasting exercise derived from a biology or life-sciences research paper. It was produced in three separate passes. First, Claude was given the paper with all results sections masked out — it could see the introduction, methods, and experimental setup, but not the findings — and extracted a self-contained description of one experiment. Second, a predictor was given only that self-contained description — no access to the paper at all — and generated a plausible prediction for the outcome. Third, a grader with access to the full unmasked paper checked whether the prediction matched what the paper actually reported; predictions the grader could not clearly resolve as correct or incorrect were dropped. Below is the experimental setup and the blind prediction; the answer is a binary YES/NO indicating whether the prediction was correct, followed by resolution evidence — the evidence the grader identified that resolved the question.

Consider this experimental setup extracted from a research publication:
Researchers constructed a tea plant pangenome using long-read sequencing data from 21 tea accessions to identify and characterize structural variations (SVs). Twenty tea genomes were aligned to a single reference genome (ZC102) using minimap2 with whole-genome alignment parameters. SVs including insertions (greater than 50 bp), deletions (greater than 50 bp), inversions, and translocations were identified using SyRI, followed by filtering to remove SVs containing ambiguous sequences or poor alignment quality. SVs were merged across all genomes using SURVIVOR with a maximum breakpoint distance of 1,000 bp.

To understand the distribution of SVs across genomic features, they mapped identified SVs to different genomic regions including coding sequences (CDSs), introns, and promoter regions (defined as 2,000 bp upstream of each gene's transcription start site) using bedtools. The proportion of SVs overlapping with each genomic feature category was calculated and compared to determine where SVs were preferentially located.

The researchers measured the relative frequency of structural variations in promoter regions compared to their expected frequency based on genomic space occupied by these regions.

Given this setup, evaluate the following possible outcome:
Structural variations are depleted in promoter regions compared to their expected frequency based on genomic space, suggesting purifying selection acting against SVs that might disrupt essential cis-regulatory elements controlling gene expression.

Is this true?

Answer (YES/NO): NO